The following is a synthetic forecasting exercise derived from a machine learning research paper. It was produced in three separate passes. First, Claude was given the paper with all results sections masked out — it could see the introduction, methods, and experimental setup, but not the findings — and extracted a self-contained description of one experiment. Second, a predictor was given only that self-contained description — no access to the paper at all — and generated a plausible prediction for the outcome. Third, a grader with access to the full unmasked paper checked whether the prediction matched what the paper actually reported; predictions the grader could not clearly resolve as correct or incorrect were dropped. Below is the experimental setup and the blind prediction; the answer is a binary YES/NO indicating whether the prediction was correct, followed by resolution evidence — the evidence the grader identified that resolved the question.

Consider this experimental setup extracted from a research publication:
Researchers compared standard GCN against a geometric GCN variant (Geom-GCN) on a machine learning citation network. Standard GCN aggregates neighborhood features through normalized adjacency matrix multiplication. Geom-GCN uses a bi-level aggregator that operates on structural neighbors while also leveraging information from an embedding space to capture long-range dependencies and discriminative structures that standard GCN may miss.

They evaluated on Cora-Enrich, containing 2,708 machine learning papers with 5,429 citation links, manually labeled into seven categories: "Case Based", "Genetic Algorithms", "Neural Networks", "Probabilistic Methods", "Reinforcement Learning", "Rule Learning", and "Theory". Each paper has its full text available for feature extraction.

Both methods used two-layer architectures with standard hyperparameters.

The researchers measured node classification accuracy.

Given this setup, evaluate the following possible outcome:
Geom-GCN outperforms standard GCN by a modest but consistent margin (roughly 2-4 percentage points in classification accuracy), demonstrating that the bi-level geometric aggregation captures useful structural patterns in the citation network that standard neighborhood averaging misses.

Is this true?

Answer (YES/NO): NO